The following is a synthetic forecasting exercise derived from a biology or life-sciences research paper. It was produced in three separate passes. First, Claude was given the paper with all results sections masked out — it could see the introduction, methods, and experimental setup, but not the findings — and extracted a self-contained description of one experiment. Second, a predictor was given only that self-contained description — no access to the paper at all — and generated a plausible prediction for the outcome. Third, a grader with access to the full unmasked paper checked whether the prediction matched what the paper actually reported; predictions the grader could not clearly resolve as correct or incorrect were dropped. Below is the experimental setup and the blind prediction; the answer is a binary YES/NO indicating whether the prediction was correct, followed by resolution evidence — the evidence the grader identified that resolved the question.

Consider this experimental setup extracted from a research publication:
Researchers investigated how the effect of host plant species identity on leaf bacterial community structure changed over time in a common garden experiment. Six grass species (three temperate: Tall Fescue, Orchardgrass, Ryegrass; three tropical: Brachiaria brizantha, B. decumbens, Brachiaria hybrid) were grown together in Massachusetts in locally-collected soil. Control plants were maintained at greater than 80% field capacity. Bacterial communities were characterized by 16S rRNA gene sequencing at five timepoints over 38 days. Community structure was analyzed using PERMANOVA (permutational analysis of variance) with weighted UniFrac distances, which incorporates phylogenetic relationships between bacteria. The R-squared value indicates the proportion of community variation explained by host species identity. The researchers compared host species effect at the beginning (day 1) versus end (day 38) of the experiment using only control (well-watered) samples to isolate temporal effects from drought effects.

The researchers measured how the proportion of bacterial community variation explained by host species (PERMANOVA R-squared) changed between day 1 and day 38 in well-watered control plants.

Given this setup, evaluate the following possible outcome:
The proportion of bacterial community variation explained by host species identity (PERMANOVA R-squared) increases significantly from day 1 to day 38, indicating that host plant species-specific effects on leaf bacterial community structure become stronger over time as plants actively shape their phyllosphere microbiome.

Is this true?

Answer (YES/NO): YES